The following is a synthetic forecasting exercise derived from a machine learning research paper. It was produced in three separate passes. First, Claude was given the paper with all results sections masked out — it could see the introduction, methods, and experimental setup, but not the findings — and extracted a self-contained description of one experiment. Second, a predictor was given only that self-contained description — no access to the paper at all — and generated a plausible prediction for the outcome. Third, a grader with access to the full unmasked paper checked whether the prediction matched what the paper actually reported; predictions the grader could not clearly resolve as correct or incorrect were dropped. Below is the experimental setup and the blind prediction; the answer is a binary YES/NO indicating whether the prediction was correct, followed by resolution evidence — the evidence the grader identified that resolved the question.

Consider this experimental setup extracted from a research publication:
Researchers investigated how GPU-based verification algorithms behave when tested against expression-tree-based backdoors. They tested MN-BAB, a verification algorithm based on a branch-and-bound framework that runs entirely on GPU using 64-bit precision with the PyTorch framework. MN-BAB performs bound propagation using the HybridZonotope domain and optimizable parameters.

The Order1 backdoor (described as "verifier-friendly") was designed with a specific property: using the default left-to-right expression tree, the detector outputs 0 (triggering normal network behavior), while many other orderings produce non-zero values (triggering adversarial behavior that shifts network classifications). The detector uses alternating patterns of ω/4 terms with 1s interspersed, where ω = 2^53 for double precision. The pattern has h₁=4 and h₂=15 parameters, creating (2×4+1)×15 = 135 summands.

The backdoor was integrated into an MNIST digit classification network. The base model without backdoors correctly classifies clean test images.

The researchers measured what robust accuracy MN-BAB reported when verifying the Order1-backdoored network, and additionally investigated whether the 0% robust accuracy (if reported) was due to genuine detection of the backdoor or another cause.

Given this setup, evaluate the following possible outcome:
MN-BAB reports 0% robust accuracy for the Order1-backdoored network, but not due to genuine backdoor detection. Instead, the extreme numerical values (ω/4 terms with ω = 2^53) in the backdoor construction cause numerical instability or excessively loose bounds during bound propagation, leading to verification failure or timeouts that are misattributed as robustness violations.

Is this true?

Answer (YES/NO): NO